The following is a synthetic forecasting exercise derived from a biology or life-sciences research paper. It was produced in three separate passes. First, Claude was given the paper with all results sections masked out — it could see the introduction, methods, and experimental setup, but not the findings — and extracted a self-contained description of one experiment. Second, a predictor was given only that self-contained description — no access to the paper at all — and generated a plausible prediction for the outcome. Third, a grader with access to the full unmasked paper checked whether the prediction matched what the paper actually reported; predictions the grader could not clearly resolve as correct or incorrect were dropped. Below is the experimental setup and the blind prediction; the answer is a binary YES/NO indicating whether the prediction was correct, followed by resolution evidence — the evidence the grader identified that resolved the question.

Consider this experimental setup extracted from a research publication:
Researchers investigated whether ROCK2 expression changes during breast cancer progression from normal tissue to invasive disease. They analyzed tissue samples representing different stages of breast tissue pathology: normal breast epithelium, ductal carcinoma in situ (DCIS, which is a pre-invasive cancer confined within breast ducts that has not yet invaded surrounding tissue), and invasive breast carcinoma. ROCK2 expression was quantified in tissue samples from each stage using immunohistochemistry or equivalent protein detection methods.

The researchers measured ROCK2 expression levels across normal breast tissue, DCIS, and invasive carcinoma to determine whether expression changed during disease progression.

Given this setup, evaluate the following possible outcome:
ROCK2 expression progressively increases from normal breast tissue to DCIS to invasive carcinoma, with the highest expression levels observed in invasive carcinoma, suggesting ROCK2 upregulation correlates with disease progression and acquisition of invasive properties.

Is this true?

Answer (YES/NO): YES